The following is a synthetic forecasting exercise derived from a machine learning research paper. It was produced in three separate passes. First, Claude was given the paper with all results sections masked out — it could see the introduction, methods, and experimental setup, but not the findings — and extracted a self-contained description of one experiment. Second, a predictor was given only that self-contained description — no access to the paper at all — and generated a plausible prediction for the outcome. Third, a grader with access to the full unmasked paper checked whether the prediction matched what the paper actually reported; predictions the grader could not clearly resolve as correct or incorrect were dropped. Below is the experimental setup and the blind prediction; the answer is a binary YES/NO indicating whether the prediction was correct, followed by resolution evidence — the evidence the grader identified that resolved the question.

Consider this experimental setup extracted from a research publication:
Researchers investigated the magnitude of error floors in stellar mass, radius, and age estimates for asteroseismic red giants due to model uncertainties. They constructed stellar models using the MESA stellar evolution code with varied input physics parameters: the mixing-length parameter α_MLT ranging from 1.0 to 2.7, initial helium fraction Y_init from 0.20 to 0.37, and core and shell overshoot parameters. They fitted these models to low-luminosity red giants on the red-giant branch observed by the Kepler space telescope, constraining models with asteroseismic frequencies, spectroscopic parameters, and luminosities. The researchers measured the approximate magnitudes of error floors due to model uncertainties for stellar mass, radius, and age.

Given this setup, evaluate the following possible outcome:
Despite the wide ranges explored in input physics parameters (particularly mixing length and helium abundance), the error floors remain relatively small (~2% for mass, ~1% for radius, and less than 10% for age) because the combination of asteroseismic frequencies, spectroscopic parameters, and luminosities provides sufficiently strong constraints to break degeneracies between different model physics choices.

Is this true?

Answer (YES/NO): NO